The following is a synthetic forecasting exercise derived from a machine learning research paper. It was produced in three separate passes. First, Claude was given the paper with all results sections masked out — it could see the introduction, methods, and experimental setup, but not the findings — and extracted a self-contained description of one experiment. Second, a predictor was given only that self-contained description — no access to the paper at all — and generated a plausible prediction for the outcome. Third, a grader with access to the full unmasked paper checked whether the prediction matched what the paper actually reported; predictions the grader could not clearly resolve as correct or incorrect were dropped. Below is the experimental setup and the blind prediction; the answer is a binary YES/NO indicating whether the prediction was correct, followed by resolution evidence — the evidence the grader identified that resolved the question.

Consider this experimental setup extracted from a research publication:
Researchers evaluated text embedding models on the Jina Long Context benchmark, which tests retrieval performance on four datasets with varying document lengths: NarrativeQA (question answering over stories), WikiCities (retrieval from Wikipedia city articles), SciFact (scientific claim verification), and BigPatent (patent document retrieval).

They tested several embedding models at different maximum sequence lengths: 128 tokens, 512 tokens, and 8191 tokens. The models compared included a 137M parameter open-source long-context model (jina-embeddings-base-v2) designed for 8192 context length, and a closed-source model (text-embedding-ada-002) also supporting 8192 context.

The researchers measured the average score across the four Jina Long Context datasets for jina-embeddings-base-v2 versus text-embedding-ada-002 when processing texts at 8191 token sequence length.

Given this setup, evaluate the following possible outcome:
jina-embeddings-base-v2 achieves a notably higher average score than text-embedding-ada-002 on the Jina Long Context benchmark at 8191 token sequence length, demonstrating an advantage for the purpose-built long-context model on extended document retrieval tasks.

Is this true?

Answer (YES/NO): NO